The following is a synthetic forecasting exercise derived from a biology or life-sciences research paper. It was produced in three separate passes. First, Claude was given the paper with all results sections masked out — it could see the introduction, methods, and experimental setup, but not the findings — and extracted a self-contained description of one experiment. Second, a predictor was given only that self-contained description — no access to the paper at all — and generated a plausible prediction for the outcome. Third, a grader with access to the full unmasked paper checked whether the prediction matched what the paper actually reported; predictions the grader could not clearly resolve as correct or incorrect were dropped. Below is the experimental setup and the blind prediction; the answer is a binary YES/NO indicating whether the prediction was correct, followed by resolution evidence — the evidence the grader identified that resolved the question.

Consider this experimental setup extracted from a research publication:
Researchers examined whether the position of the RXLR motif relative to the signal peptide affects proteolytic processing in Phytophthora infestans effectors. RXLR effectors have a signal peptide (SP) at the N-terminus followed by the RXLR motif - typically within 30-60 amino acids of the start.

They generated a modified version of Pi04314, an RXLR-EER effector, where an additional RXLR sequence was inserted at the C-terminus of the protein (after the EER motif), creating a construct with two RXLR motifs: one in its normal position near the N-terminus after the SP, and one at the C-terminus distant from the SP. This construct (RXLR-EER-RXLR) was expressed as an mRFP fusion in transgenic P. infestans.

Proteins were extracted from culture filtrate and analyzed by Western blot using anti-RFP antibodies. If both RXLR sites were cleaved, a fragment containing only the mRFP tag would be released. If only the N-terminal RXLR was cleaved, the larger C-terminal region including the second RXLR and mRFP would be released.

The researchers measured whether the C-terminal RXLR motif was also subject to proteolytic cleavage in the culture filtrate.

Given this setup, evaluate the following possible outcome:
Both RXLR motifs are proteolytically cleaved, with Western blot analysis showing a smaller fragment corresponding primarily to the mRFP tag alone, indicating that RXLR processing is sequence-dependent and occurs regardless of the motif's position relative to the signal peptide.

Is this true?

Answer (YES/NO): NO